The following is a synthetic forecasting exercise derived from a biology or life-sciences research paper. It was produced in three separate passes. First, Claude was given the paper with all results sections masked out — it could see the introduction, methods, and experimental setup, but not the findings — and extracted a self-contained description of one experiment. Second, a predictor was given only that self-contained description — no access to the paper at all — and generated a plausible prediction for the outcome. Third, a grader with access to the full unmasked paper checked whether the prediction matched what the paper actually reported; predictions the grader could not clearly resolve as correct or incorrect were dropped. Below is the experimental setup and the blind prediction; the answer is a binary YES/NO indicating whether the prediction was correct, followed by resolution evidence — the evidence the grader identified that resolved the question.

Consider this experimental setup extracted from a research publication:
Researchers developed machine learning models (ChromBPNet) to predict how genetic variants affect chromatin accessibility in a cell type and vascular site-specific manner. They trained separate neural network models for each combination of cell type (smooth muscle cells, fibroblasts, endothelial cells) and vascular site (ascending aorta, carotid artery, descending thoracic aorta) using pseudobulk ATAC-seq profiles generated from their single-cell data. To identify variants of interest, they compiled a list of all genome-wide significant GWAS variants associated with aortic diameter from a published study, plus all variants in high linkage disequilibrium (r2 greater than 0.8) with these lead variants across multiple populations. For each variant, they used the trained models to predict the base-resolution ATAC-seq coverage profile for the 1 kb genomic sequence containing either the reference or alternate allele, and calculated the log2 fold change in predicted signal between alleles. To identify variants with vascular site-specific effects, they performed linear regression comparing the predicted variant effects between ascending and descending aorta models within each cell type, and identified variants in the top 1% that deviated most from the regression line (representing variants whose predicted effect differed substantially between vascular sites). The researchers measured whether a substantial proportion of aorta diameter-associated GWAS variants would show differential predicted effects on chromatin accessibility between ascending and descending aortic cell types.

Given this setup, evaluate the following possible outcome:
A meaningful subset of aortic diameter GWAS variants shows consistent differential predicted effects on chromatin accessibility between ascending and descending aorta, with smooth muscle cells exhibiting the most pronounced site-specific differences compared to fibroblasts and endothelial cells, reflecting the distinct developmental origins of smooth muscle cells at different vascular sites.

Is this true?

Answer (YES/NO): NO